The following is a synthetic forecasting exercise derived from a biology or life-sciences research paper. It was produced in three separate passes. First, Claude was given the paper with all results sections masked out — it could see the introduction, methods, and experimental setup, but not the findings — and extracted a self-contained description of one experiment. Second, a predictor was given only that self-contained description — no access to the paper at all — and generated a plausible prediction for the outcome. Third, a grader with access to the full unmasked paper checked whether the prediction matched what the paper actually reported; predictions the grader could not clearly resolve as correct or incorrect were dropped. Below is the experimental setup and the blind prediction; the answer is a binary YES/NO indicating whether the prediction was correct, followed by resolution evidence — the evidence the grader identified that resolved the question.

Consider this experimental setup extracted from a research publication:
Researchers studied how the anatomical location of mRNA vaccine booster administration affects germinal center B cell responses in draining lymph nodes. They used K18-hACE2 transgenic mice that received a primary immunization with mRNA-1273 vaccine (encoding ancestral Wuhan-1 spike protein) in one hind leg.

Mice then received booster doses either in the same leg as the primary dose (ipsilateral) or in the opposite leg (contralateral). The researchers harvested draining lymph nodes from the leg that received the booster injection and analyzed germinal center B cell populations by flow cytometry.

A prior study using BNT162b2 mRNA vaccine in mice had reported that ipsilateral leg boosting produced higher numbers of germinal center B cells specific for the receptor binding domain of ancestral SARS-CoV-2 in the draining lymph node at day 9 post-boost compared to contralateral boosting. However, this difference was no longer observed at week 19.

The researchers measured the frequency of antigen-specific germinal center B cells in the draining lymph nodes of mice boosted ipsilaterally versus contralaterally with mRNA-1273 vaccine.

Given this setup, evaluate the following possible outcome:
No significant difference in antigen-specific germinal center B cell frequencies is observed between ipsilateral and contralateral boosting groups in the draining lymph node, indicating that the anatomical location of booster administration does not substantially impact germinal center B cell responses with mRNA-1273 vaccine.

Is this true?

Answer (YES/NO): YES